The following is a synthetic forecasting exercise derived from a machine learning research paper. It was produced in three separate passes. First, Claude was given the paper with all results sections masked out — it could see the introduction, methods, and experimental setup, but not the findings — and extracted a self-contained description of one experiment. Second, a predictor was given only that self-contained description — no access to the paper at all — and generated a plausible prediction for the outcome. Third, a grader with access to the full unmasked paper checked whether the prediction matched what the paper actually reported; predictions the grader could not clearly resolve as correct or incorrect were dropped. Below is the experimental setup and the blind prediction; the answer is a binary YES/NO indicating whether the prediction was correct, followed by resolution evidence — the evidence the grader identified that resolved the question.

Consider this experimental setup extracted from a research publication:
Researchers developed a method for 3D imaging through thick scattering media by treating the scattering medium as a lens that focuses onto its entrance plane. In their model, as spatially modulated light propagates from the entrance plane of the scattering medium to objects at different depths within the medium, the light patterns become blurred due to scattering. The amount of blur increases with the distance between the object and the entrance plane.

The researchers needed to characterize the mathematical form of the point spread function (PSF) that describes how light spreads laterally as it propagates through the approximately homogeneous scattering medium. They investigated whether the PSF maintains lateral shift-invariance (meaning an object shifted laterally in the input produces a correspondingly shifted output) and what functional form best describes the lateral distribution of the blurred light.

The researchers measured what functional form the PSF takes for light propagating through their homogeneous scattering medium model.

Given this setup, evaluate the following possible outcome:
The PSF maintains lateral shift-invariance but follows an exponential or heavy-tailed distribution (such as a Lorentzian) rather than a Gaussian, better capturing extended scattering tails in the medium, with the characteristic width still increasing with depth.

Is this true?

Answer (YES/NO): NO